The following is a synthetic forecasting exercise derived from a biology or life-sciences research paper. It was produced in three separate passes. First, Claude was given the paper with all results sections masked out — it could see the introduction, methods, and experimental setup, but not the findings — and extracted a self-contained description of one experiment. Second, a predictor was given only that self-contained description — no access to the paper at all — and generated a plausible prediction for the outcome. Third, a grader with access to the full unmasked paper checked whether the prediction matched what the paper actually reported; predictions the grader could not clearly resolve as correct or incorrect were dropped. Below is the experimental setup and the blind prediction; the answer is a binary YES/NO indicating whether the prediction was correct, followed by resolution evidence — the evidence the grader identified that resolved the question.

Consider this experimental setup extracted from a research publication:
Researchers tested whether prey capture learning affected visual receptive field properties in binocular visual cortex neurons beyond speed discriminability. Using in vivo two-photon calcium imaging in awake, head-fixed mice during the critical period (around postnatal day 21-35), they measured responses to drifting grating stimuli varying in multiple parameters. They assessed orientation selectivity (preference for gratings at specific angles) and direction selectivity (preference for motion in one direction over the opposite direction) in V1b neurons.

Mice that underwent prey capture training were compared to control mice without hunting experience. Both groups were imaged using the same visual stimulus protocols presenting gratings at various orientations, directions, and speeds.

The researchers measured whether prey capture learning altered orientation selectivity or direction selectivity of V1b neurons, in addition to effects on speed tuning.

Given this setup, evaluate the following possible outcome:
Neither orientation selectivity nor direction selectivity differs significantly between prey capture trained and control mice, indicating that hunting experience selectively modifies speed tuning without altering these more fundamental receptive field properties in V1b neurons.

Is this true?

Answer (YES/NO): YES